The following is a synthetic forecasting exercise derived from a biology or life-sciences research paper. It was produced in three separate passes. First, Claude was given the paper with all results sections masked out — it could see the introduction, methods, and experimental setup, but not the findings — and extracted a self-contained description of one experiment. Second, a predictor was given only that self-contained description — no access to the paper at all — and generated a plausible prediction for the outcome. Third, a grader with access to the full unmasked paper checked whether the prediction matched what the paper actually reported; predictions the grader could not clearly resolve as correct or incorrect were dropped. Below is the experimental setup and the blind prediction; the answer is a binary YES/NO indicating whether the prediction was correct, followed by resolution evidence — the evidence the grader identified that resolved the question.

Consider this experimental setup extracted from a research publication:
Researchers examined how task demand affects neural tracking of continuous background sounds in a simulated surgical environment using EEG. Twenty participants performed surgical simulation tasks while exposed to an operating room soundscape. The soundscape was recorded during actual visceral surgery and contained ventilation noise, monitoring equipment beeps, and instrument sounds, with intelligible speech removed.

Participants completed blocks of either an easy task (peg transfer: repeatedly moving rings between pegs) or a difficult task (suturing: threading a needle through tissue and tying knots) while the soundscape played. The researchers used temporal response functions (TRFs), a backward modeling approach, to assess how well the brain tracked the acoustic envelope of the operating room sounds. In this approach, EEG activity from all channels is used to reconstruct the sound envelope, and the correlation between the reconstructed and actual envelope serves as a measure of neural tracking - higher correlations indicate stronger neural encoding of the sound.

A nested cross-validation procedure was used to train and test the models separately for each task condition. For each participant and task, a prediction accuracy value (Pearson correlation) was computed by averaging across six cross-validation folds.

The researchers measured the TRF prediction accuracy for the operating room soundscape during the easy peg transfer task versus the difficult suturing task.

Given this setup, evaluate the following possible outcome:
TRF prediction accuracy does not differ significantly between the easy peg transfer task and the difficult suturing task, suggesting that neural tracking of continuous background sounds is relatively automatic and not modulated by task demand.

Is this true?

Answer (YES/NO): YES